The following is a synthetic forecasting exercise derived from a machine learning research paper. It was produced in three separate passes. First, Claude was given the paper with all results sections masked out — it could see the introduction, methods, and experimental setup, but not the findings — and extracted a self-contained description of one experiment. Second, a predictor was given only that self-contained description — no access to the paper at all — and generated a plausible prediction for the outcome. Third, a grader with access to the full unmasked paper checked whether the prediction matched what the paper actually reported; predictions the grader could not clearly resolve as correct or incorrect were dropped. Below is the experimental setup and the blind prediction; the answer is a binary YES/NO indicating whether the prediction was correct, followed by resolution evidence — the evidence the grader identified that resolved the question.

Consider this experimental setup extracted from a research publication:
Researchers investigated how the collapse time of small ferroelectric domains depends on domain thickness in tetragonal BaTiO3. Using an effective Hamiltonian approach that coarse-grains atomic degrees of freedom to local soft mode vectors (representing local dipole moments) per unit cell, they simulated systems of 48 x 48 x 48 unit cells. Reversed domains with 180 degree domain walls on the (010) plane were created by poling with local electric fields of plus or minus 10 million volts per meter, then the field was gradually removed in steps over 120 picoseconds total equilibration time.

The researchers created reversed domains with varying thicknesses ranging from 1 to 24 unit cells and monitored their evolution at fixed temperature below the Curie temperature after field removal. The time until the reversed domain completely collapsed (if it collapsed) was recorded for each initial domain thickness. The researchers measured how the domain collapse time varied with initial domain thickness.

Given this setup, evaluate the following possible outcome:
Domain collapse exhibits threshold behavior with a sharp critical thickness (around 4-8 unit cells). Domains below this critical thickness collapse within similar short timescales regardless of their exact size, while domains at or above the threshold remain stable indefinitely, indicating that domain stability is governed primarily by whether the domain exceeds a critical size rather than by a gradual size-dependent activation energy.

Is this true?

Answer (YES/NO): NO